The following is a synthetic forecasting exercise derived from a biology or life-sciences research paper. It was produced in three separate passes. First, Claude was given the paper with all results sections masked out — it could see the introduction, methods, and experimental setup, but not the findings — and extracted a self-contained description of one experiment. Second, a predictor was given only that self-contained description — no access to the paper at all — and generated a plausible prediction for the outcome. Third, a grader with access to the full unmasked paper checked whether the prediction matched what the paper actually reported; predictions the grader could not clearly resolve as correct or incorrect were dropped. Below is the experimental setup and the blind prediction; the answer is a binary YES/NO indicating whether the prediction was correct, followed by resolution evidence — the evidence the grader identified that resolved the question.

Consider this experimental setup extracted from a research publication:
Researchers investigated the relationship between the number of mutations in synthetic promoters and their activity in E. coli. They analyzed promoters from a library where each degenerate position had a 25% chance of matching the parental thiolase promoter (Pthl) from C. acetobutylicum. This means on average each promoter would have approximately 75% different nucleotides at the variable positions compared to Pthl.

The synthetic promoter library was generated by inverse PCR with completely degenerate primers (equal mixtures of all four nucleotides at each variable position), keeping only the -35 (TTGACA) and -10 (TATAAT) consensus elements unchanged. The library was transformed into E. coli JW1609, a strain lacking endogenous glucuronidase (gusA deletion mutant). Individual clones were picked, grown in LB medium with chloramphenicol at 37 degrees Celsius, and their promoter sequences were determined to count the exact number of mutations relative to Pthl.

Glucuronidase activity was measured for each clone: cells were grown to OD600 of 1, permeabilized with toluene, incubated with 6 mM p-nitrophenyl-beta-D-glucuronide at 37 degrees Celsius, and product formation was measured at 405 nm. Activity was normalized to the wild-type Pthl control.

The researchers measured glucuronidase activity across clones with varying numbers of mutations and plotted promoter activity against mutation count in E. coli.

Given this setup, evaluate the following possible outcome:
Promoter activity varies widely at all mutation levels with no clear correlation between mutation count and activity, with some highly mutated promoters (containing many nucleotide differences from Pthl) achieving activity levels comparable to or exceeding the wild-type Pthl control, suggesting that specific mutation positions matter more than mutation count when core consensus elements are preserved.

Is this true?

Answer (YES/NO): YES